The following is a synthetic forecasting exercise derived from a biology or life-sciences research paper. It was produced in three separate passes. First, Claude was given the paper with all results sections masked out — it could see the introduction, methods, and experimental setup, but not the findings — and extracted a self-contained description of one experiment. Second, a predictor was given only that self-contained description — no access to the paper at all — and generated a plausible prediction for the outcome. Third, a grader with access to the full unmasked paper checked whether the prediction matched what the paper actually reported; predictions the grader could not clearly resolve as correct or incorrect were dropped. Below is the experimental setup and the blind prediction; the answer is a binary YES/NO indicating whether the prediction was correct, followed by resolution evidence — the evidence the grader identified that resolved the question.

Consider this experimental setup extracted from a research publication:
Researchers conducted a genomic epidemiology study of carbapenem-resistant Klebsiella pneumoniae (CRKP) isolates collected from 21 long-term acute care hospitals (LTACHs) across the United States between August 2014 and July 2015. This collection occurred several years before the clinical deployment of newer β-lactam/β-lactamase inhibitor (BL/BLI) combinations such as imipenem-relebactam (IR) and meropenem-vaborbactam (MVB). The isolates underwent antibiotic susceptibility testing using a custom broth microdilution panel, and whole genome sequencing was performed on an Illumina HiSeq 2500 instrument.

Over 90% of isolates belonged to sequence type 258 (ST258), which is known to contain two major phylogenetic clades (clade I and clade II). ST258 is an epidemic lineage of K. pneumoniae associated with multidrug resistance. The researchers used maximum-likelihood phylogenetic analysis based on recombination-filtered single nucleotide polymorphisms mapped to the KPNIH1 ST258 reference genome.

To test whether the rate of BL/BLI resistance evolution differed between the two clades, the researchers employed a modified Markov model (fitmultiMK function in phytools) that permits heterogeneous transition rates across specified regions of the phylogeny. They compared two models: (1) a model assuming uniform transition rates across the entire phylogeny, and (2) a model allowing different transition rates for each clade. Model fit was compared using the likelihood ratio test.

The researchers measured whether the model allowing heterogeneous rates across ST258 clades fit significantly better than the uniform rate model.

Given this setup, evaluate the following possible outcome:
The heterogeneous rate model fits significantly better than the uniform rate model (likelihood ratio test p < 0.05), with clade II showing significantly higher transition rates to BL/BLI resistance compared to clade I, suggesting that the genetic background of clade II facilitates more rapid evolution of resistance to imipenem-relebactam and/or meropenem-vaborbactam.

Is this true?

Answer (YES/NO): NO